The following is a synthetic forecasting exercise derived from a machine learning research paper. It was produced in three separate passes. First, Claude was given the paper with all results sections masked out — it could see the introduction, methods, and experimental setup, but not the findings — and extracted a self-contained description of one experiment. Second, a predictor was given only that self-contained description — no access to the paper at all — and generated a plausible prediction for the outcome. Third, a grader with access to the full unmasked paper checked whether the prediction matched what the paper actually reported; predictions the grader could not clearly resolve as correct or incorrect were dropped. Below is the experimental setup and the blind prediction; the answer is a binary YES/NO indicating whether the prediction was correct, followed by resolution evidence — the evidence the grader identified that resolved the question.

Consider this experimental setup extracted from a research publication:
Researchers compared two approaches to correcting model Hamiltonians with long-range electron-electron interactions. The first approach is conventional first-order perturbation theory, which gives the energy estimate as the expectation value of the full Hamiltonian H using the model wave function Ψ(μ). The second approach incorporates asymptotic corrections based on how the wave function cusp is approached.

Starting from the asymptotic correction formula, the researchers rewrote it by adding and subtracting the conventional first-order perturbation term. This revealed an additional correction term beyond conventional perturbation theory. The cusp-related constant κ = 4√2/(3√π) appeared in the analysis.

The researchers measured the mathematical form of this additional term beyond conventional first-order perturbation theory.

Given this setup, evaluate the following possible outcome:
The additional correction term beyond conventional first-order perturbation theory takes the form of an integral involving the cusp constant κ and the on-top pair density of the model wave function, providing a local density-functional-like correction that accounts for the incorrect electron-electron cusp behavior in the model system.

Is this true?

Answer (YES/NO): NO